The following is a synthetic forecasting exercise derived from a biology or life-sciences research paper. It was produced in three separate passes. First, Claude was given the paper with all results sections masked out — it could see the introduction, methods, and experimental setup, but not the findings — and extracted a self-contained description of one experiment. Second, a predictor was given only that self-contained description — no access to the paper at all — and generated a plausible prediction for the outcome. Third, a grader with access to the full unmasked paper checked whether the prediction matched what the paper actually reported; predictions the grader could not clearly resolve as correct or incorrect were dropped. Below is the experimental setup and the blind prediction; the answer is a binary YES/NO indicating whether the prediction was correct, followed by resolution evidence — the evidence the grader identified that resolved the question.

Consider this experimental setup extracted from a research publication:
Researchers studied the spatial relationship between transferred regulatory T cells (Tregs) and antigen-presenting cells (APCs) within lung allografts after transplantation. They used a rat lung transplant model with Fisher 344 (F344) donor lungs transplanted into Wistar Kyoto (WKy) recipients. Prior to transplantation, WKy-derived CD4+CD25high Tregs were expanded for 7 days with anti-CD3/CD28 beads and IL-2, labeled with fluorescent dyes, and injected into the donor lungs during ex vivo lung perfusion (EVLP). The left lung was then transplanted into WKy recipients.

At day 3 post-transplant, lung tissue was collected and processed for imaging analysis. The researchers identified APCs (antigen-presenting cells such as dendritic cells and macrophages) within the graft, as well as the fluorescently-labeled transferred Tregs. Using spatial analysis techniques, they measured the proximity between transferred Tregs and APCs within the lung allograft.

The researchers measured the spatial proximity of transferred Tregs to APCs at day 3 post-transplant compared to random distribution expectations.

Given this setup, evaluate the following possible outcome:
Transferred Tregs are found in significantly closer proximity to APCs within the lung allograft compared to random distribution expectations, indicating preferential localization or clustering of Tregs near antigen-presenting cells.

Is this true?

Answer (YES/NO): YES